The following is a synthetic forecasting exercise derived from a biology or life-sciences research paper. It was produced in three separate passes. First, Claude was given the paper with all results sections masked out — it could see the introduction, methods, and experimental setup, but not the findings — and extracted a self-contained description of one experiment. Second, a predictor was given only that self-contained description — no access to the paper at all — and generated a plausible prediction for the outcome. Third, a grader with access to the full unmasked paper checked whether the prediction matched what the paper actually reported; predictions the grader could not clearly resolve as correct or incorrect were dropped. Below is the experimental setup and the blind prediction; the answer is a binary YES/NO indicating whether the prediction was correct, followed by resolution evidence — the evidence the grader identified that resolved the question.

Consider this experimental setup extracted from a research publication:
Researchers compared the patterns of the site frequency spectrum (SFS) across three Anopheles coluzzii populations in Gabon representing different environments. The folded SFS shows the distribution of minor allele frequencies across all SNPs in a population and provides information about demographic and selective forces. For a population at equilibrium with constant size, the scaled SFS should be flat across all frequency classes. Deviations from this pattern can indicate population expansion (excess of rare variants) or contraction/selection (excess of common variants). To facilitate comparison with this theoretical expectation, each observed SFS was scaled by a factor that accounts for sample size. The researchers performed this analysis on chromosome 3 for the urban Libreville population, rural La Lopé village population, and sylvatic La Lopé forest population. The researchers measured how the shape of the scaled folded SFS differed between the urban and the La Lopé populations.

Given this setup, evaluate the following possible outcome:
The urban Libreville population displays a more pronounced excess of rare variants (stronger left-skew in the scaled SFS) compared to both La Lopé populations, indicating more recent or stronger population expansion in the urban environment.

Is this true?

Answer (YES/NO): NO